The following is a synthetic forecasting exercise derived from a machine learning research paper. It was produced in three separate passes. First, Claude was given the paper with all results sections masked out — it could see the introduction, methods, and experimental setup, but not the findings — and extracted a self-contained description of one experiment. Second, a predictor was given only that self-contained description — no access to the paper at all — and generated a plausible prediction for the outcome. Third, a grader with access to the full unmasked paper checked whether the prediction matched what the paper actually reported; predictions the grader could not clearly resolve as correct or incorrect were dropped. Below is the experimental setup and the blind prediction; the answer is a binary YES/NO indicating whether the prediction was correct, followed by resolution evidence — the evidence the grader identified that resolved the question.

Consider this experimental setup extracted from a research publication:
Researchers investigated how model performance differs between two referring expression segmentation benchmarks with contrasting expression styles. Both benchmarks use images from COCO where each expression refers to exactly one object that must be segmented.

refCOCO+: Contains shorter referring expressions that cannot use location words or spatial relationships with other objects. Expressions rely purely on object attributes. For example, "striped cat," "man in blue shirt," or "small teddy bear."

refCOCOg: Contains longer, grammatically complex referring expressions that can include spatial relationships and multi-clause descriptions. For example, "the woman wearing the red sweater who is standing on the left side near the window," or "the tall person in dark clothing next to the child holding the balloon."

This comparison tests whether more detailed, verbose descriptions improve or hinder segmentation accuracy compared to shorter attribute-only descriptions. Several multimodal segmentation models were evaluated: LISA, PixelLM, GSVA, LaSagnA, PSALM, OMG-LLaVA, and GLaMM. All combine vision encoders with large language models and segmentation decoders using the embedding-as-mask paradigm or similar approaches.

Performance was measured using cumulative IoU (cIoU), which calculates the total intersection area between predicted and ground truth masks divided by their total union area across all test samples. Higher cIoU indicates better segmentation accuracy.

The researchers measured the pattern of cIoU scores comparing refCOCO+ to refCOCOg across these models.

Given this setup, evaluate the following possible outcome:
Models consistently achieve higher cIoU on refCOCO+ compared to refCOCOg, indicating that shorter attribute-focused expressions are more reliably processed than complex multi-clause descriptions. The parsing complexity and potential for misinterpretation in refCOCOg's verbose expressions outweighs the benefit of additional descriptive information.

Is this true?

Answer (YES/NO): NO